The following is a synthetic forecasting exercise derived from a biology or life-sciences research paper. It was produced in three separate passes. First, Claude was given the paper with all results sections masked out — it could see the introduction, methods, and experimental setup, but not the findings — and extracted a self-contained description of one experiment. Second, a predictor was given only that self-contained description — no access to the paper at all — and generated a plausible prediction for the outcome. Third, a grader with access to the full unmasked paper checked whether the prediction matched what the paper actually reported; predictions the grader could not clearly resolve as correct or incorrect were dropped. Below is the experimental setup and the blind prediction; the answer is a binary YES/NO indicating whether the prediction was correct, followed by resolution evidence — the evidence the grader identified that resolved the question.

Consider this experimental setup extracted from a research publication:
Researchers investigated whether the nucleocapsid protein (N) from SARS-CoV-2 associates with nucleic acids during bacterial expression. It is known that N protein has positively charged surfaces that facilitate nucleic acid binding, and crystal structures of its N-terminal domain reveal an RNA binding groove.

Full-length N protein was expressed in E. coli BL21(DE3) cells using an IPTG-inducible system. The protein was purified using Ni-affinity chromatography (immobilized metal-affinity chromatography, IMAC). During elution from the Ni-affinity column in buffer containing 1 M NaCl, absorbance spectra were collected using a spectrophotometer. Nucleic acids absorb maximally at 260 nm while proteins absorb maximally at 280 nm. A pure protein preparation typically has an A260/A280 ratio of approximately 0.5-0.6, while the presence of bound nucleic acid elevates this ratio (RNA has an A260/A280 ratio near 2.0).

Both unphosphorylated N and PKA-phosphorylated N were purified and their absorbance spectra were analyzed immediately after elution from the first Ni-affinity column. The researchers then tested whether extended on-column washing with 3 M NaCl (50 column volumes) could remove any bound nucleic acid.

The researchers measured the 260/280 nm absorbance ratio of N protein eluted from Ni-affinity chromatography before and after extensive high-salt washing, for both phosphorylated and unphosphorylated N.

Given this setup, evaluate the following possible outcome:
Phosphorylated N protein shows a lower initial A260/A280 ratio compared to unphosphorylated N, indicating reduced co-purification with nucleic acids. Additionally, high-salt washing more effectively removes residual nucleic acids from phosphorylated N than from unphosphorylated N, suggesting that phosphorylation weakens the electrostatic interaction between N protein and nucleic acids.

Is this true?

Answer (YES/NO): NO